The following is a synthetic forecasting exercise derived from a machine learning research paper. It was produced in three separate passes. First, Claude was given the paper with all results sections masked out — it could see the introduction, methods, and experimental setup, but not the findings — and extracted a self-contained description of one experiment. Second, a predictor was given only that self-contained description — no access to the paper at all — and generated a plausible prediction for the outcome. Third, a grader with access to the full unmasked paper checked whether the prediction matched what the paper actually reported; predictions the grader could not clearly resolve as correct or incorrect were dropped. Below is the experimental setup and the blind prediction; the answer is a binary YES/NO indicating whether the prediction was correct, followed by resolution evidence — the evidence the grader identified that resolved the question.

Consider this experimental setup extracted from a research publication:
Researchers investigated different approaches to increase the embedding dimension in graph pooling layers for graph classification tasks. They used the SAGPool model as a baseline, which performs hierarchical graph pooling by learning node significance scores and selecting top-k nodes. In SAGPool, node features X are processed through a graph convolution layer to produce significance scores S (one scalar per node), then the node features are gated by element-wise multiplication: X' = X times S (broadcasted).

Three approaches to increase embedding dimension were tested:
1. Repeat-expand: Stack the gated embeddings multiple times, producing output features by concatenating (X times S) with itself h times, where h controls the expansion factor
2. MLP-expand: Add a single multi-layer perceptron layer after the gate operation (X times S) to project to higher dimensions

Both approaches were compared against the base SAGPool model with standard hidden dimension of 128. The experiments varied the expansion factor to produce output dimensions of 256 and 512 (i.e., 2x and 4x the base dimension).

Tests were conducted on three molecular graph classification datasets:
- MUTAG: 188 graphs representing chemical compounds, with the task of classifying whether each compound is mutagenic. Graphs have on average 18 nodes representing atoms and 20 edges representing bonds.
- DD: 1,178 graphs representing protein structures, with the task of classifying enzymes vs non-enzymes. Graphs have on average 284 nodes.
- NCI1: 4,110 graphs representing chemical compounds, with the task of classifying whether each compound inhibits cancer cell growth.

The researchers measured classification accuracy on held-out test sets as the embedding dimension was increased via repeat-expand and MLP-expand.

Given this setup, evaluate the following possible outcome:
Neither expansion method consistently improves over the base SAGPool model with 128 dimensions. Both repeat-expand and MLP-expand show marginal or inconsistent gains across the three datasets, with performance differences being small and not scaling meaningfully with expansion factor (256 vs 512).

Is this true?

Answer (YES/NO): NO